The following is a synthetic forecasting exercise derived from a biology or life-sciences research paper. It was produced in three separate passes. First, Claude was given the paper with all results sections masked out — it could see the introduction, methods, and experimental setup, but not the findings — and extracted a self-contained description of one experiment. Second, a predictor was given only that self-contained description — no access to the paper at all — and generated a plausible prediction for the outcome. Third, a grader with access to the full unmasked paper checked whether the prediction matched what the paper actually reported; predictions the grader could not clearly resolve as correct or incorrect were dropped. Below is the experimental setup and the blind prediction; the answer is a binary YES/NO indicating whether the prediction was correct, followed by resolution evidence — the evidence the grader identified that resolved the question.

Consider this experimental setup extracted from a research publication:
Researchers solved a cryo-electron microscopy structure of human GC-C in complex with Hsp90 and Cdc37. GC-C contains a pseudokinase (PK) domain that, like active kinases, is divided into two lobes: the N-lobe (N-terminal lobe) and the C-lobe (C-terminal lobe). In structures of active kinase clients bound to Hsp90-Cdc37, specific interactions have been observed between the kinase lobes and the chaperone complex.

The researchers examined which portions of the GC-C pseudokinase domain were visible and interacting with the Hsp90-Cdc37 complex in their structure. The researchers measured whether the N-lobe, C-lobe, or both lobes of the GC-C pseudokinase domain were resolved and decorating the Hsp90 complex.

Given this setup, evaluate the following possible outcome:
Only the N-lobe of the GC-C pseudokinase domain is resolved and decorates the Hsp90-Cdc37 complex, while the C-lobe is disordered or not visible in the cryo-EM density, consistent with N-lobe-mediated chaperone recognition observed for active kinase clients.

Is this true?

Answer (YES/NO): NO